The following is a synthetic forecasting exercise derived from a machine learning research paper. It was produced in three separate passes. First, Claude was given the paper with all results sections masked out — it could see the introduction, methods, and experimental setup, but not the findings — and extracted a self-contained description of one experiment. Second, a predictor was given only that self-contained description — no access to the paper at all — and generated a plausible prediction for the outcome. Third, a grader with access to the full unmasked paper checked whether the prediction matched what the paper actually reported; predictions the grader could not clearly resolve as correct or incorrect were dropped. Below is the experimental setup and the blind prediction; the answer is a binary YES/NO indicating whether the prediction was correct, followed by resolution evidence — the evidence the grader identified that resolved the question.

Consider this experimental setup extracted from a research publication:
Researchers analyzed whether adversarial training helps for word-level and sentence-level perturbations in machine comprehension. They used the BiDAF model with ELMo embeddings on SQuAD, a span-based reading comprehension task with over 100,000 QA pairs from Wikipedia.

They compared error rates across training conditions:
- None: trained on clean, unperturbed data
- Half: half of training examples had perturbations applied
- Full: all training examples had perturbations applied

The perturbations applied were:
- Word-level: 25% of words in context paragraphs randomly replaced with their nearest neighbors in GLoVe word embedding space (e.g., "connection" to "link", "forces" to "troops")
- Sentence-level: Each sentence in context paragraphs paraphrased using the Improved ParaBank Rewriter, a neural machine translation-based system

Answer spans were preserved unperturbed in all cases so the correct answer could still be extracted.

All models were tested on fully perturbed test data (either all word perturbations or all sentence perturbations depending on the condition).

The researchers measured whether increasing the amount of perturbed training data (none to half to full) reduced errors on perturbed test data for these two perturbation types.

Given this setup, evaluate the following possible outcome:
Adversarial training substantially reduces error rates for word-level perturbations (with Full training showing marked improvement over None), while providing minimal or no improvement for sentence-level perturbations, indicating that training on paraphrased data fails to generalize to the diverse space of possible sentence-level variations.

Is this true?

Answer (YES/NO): NO